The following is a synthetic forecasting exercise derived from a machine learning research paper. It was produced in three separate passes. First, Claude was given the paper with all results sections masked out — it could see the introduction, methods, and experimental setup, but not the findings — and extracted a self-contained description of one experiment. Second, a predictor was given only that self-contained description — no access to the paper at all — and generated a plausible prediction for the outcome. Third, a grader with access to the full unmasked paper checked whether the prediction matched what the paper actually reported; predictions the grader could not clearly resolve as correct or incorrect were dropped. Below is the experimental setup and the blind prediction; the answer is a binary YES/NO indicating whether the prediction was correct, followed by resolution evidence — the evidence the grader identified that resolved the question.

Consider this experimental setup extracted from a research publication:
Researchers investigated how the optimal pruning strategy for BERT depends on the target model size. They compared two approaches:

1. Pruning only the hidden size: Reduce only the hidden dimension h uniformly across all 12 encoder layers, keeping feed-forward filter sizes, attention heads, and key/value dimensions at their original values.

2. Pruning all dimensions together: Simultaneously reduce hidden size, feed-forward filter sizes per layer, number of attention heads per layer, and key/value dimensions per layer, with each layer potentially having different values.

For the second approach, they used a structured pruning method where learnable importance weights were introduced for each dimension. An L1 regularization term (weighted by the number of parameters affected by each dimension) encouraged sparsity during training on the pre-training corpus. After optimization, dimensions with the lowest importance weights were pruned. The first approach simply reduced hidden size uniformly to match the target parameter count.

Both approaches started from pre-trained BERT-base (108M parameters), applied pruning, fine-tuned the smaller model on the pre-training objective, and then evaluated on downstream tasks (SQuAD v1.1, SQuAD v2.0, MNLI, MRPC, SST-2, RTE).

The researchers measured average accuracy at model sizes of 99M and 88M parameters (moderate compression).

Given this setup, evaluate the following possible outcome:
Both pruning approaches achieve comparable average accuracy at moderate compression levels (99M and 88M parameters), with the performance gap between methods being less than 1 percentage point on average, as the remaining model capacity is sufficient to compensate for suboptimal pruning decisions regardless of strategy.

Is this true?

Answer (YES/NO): YES